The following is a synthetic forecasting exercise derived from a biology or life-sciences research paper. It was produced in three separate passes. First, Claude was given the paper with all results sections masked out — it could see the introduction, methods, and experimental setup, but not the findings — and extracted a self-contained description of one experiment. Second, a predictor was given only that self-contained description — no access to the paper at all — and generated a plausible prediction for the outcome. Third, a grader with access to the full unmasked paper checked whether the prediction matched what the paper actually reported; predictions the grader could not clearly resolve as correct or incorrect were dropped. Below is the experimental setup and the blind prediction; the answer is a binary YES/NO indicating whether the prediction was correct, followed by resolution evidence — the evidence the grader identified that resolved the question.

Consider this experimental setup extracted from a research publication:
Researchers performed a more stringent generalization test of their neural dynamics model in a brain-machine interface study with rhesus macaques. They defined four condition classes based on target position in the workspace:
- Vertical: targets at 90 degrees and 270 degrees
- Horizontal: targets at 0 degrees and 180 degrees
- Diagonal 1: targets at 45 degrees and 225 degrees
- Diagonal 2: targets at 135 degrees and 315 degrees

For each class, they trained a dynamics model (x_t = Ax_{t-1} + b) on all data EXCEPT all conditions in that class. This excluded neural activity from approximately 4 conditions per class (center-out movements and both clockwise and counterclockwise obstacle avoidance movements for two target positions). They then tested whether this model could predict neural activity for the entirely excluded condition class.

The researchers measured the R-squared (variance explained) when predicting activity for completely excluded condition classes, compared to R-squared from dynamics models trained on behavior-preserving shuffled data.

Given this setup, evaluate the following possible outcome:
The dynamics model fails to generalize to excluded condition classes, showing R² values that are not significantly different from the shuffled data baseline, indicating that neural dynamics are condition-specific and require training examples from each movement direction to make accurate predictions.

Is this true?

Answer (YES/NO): NO